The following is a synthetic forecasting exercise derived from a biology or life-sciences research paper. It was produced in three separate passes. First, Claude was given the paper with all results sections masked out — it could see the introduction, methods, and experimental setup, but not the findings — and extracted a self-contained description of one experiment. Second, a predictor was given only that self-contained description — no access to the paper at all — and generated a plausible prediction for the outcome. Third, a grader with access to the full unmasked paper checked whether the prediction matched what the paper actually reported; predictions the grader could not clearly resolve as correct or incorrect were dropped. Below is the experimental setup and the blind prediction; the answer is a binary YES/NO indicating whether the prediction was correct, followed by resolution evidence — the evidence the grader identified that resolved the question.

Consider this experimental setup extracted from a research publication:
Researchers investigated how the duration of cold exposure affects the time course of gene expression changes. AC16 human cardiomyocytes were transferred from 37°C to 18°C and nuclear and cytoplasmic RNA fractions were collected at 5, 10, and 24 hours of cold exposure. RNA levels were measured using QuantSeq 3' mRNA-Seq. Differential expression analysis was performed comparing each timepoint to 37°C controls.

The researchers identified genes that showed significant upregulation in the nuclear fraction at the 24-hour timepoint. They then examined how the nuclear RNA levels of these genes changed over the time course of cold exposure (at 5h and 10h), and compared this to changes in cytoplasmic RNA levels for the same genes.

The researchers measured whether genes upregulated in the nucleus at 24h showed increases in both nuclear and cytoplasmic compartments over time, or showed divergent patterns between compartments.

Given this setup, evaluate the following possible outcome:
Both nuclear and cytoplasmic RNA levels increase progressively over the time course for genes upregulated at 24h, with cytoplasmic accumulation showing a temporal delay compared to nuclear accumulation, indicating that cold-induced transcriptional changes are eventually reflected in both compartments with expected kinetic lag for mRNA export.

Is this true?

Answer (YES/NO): NO